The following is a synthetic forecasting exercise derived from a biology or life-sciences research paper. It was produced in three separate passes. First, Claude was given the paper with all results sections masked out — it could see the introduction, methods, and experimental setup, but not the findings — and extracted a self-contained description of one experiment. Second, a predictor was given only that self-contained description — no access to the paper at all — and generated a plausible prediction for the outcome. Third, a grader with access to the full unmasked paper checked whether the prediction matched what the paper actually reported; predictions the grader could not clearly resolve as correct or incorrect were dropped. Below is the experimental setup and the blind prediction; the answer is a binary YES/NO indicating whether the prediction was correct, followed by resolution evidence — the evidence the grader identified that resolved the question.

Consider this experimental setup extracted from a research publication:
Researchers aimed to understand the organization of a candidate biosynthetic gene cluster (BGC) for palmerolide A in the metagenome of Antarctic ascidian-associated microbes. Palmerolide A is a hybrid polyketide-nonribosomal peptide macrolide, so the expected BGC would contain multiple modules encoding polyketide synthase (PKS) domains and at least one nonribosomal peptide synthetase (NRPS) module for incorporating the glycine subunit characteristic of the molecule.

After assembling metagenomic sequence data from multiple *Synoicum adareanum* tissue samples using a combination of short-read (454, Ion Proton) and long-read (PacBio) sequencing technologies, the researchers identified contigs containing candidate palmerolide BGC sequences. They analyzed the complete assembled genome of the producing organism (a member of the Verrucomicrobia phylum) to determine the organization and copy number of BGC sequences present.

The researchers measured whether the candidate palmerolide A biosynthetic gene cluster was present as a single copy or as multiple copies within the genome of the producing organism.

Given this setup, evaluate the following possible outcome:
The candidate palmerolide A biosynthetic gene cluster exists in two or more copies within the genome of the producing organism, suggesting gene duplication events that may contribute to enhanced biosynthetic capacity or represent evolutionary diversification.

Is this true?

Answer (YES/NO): YES